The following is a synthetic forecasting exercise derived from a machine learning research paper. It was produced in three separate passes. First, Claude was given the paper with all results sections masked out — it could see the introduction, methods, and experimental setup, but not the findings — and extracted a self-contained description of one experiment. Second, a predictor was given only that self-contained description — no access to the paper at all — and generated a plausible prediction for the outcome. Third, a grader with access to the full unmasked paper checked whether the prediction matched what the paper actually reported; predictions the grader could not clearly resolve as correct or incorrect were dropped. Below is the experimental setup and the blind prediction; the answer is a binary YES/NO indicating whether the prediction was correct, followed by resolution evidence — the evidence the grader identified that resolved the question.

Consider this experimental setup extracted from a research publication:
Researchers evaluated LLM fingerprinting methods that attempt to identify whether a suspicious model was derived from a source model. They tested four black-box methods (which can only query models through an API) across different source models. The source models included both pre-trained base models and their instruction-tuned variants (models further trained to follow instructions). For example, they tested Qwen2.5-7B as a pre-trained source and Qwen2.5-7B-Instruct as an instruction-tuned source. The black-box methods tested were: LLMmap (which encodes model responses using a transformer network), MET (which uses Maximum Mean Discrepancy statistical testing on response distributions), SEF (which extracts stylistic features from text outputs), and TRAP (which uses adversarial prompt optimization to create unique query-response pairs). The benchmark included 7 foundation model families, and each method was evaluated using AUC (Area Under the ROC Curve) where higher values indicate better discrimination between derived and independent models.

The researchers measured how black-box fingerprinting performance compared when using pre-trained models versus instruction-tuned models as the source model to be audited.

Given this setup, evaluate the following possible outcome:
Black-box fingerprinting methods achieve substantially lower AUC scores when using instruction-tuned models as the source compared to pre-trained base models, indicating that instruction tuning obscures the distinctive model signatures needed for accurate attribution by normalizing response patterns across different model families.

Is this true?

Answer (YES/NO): NO